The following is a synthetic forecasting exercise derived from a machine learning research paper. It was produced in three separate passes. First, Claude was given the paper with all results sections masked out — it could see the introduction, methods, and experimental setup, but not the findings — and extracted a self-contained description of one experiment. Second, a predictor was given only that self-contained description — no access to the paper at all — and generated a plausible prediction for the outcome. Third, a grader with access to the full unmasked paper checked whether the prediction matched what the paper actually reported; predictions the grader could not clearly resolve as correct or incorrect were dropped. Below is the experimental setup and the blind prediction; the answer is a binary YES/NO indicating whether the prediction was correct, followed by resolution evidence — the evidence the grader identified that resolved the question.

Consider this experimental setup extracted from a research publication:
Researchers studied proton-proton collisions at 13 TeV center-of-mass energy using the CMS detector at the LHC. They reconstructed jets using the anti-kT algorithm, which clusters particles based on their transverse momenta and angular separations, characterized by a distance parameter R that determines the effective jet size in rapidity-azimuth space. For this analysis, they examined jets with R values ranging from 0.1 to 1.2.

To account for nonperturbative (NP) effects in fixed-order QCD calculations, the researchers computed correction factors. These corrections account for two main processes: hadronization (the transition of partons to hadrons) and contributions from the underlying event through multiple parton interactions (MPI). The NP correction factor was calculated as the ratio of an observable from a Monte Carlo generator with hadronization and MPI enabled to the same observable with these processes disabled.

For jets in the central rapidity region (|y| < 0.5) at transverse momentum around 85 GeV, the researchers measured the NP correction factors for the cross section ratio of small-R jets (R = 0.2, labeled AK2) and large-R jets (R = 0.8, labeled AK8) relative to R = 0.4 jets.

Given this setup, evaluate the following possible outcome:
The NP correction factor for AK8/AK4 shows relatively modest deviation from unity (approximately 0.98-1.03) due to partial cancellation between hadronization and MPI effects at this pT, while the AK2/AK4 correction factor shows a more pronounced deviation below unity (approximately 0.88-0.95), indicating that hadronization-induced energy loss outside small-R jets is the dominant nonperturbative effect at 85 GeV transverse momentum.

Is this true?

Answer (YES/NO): NO